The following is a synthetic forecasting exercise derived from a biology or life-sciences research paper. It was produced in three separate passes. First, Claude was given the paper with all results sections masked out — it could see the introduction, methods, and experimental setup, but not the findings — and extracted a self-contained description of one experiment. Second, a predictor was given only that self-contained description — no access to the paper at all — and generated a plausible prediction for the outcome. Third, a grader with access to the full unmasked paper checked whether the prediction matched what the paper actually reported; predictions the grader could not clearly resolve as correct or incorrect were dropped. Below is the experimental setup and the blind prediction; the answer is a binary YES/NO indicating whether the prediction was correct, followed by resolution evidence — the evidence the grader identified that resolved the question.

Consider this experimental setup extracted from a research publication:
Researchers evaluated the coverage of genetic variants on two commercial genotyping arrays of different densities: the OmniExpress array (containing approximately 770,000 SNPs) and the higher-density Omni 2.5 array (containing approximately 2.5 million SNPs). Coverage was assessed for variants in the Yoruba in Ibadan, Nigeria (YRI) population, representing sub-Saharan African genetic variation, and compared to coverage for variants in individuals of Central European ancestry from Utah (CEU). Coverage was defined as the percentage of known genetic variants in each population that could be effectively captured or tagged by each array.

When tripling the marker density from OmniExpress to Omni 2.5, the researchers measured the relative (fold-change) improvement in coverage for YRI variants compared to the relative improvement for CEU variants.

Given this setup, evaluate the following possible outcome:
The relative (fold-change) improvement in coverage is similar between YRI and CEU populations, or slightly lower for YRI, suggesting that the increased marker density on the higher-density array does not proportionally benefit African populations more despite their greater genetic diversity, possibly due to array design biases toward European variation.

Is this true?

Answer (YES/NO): NO